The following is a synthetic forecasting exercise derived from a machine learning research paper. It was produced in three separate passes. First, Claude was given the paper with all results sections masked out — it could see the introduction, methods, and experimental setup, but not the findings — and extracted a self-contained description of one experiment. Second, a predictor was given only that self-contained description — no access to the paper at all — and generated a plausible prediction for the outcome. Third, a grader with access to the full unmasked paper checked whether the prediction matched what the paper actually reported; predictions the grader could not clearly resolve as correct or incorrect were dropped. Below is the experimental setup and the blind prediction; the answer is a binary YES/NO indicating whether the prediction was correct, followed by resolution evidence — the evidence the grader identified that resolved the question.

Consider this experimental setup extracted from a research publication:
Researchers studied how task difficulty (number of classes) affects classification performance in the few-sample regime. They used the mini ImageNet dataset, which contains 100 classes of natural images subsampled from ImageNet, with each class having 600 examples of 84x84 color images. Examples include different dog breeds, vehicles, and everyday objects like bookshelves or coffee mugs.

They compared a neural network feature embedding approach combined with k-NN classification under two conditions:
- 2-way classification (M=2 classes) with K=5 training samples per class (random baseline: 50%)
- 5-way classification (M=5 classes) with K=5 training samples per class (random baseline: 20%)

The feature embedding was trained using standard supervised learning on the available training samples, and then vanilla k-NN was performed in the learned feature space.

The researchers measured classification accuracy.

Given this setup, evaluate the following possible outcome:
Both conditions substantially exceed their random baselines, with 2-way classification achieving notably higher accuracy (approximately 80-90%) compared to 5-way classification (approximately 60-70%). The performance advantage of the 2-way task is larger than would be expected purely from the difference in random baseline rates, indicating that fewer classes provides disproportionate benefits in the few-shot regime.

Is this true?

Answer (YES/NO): NO